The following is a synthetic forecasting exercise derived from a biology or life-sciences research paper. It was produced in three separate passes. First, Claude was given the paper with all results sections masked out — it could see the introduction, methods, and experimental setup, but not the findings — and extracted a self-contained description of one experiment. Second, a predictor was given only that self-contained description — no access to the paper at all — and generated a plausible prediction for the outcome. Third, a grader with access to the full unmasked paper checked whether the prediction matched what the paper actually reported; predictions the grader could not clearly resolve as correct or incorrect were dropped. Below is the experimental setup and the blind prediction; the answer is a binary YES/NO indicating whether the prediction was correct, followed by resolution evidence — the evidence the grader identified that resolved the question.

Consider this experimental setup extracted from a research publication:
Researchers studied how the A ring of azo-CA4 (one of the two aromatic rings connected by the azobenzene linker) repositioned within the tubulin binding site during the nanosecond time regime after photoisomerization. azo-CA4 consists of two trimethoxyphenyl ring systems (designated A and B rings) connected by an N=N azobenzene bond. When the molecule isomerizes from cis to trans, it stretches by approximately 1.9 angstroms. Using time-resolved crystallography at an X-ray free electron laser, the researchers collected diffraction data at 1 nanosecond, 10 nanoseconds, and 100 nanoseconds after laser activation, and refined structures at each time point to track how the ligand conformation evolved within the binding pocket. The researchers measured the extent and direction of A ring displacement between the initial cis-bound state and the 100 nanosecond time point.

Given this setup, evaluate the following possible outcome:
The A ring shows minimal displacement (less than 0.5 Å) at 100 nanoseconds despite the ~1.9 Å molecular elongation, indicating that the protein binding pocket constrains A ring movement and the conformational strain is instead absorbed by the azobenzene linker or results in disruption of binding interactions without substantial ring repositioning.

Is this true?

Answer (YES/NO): NO